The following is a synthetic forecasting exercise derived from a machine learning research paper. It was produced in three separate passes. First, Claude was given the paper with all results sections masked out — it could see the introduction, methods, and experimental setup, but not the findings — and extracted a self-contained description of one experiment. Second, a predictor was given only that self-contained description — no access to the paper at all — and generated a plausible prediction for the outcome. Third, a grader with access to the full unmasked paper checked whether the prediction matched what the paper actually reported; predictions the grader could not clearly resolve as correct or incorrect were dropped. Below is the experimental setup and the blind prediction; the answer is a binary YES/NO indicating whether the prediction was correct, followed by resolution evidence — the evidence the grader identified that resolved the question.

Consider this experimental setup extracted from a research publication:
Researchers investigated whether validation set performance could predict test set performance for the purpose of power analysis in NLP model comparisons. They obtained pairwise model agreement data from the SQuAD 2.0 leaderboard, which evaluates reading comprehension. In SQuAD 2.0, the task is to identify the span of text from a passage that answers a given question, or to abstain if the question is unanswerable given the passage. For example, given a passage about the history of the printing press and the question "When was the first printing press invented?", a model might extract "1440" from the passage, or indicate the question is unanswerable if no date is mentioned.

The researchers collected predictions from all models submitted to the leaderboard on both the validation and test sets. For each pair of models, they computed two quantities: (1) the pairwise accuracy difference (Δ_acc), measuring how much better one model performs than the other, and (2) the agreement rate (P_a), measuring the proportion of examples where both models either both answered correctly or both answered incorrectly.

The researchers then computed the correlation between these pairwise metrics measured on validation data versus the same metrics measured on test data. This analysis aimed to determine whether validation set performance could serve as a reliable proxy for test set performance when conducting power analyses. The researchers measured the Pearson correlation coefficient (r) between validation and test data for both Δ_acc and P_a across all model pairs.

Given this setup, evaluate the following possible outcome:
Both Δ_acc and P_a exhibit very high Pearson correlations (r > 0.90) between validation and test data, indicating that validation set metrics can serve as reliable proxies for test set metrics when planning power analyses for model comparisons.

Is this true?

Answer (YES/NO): YES